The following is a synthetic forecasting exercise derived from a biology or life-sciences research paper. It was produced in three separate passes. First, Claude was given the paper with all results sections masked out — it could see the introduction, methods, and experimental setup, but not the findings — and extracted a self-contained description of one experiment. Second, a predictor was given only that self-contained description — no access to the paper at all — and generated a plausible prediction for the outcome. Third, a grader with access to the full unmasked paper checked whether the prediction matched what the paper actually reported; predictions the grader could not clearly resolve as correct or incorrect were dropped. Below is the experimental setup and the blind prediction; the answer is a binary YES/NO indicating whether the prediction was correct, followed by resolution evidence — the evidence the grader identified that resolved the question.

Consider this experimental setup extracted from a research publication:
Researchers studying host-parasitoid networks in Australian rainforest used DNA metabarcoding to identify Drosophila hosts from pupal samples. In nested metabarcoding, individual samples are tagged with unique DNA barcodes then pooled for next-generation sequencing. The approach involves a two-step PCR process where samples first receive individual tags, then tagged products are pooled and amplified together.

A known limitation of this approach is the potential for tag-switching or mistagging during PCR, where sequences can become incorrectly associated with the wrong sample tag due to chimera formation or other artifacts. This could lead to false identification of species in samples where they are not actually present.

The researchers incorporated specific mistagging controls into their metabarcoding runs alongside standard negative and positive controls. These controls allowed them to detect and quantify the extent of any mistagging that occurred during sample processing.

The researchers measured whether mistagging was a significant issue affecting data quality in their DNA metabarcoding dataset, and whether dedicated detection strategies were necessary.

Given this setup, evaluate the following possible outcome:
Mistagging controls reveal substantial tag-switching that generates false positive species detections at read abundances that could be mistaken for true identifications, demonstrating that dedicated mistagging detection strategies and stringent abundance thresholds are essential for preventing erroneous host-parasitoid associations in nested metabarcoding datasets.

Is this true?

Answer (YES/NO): YES